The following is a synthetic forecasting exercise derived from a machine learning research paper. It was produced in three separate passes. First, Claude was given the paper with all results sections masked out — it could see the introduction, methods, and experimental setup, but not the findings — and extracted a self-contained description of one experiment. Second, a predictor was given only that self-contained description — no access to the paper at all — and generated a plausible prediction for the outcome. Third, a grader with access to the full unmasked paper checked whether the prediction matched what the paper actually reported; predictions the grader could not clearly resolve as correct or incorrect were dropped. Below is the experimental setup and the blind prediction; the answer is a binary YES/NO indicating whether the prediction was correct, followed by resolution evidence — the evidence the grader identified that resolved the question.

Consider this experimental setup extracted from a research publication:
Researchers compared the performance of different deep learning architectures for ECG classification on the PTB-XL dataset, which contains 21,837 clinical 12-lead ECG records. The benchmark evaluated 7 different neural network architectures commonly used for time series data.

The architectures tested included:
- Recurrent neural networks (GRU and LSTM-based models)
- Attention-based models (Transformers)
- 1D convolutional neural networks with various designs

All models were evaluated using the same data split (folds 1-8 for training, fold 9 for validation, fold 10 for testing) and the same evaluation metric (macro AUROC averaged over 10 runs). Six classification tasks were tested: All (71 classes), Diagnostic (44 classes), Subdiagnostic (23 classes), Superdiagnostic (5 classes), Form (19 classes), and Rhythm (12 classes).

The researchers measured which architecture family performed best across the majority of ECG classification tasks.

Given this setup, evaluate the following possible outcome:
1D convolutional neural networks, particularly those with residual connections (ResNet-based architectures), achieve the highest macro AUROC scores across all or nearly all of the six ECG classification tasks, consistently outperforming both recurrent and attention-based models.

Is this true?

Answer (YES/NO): NO